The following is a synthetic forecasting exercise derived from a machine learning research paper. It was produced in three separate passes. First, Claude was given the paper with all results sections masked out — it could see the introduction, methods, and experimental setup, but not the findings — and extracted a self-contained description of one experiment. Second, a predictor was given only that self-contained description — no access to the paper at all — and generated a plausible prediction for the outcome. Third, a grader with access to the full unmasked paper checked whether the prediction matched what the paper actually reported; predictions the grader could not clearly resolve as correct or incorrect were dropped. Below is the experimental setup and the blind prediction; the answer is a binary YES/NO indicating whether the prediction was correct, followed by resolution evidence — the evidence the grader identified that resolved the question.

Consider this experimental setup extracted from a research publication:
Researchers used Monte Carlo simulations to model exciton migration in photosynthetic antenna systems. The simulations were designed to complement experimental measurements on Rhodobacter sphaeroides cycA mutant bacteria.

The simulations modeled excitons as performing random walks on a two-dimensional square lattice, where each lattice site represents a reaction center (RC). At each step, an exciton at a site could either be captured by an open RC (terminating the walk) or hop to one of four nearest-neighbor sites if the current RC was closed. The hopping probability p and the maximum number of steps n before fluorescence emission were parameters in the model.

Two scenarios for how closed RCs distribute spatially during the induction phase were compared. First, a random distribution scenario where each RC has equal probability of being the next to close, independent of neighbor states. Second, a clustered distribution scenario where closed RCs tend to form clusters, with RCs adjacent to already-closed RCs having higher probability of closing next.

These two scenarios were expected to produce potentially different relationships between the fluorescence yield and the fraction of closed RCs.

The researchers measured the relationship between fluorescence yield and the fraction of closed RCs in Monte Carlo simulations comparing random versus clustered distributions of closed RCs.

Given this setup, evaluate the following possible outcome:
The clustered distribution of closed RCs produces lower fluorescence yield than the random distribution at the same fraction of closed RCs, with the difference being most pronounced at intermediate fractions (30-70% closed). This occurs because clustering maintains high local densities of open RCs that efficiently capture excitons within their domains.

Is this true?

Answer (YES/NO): NO